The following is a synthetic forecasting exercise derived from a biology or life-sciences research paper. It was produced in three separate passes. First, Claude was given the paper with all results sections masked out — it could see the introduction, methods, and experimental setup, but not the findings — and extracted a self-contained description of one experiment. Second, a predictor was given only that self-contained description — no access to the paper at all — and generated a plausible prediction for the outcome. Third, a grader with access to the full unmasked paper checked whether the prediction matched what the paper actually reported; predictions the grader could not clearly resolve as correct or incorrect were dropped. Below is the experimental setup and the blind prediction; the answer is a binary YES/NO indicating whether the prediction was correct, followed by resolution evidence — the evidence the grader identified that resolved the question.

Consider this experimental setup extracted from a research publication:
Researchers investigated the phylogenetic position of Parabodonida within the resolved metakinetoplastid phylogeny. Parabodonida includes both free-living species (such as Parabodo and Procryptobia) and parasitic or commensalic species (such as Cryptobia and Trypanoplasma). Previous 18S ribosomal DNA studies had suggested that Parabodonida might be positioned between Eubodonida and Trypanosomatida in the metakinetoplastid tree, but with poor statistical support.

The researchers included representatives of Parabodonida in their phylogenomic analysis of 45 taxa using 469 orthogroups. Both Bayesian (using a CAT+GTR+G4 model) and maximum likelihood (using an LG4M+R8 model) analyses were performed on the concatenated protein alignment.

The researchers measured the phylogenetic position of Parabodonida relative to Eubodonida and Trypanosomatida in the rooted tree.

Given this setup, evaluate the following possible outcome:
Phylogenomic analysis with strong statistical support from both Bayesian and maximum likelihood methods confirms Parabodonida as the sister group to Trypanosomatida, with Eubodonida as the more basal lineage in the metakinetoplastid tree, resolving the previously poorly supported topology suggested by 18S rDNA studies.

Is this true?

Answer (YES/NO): NO